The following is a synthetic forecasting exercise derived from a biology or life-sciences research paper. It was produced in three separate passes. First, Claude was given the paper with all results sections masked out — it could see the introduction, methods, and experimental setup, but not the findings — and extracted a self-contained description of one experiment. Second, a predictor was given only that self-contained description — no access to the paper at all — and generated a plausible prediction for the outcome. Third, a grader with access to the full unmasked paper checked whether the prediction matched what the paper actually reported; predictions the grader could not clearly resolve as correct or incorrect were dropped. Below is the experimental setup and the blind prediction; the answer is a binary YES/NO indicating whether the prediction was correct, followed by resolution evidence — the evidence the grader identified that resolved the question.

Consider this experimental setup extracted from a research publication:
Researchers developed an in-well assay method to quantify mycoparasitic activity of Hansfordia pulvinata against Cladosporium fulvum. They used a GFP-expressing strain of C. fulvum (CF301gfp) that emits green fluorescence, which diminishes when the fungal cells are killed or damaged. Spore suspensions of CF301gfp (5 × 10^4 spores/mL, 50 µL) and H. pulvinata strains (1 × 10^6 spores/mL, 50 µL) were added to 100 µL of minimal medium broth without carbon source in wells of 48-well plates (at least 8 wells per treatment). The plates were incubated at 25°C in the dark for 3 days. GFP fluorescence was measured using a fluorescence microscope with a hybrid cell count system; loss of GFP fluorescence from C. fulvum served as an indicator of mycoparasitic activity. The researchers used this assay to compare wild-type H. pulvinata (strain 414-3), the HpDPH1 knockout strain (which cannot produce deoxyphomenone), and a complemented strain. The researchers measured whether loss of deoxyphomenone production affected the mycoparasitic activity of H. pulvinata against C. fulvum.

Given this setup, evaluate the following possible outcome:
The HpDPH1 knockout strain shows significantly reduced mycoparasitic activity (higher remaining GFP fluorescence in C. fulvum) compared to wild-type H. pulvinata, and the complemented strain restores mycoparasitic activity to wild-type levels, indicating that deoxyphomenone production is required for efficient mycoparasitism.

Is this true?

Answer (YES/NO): NO